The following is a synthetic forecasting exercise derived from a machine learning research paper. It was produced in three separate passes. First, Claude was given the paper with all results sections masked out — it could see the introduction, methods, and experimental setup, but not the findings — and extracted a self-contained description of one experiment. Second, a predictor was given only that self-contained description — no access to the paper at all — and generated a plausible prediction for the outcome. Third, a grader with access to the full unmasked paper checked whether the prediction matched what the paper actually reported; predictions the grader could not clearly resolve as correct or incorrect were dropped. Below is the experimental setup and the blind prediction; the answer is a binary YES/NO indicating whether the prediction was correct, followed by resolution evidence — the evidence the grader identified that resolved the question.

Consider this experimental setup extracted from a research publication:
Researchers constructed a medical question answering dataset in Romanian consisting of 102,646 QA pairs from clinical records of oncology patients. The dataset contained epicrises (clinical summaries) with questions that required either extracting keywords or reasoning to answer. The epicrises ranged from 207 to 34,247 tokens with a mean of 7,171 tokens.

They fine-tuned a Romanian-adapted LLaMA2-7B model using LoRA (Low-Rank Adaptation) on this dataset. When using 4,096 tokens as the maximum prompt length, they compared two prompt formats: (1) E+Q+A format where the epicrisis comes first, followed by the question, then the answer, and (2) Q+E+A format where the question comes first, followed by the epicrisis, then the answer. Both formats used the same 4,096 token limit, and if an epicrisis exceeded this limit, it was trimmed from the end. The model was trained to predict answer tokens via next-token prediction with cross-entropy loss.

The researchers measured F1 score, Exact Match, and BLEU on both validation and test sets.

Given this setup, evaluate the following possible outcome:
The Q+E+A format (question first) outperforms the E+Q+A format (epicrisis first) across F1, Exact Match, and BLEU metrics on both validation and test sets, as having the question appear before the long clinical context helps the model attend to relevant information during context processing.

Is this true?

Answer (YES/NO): YES